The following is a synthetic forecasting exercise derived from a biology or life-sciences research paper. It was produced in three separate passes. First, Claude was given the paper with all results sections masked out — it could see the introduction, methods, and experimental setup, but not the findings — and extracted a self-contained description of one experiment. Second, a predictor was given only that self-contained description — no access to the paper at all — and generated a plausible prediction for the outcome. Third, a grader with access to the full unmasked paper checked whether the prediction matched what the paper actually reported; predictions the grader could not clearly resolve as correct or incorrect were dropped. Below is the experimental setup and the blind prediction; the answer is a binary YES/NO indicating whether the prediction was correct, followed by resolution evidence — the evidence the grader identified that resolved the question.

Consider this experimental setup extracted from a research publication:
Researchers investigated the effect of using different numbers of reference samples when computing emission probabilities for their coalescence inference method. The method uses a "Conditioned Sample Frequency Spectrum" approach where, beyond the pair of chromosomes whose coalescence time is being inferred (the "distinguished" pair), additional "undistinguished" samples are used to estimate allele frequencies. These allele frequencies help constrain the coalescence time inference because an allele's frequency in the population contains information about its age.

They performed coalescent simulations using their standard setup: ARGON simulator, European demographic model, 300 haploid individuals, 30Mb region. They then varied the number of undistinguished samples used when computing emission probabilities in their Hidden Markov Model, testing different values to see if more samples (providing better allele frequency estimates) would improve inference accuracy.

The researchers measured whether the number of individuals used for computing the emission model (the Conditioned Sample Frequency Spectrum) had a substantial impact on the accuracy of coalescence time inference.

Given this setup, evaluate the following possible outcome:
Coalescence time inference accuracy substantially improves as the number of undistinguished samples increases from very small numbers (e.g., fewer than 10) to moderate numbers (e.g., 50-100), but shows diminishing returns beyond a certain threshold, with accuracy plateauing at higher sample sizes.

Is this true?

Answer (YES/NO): NO